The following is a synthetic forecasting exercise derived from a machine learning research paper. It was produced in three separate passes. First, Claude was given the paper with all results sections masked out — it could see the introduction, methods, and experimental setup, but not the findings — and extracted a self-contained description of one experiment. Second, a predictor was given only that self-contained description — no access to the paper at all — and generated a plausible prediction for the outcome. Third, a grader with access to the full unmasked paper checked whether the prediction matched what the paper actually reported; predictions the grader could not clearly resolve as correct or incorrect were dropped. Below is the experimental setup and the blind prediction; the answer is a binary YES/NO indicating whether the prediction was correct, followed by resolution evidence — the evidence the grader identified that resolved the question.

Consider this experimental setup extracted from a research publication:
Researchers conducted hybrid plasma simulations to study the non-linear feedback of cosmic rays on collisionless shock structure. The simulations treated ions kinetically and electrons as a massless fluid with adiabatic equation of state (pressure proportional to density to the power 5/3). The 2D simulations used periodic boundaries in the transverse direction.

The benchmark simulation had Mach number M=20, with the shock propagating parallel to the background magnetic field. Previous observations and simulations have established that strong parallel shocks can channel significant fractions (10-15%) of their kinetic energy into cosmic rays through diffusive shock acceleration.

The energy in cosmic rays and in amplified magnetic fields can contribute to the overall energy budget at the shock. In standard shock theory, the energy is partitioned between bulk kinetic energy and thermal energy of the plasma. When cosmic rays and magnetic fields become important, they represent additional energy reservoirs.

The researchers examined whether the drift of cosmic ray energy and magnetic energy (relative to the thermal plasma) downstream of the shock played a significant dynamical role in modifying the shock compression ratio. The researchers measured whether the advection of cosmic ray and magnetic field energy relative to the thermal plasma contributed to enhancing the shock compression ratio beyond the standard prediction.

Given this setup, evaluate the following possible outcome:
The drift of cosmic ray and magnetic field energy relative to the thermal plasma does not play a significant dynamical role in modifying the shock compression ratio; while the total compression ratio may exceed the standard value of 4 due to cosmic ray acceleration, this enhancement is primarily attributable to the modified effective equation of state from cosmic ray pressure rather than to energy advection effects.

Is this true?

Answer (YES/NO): NO